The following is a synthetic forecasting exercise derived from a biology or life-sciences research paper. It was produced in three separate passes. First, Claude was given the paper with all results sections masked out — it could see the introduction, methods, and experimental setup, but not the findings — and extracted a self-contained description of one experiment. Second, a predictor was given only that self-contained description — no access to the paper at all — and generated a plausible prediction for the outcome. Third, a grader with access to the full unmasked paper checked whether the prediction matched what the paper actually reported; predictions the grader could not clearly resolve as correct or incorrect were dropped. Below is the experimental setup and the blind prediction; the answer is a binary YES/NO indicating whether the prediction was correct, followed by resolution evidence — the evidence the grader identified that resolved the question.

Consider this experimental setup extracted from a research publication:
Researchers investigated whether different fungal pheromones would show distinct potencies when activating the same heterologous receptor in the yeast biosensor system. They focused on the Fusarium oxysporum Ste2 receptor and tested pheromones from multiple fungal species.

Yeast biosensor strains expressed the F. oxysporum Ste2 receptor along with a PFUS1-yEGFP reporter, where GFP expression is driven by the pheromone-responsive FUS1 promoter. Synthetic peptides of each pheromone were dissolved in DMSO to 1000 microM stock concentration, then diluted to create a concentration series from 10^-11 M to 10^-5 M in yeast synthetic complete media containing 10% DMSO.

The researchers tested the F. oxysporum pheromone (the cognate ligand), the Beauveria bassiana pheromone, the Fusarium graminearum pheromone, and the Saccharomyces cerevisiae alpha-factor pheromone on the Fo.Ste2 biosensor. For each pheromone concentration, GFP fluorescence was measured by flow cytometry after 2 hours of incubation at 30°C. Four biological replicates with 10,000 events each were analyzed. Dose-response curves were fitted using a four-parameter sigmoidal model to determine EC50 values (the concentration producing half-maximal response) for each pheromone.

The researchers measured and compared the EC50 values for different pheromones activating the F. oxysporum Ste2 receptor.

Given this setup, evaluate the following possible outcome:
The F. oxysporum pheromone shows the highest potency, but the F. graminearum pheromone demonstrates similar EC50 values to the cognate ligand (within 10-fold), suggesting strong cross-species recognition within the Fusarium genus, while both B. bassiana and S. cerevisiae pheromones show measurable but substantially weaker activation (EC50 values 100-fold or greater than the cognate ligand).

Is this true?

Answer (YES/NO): NO